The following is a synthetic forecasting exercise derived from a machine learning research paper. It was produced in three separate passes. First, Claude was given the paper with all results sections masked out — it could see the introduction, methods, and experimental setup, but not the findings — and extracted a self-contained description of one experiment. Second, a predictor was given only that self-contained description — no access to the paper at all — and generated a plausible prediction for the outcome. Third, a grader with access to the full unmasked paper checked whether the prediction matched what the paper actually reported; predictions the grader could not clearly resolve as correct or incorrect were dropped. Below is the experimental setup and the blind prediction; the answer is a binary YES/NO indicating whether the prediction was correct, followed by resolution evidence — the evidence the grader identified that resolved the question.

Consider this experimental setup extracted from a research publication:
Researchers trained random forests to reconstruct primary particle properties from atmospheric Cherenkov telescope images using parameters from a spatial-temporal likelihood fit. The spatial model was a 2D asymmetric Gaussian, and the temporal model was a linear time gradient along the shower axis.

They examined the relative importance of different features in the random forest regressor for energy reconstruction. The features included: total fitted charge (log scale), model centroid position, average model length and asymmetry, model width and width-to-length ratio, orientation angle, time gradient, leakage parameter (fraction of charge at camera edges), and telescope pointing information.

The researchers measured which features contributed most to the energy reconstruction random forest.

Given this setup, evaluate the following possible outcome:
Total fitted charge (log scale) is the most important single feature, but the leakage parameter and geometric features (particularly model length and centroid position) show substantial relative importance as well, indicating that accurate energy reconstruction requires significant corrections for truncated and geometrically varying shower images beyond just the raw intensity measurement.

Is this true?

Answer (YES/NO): NO